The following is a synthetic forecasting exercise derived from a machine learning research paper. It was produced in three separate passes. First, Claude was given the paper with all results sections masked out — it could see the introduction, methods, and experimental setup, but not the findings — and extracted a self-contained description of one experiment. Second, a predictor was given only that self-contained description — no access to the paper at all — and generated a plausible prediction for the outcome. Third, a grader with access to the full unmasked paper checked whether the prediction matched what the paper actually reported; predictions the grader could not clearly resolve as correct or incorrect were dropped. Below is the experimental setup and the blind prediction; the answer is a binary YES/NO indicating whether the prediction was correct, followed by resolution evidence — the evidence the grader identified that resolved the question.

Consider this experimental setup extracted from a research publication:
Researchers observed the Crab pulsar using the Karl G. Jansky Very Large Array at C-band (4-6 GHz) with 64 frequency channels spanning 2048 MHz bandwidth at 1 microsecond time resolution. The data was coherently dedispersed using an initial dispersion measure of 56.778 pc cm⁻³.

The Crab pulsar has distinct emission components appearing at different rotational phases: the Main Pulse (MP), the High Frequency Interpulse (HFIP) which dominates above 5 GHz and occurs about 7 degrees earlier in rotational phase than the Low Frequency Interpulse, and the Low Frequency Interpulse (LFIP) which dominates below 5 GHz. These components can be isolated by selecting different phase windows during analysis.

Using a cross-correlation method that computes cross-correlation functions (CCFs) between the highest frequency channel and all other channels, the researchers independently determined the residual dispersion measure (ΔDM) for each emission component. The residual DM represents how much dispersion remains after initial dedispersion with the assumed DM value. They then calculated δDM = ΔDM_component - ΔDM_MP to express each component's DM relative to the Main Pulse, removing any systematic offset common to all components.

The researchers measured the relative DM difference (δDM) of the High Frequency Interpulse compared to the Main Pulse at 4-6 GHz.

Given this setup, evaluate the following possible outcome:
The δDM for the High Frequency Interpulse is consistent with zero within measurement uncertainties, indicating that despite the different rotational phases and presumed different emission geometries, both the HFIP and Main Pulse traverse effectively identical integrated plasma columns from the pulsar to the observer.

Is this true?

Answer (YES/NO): NO